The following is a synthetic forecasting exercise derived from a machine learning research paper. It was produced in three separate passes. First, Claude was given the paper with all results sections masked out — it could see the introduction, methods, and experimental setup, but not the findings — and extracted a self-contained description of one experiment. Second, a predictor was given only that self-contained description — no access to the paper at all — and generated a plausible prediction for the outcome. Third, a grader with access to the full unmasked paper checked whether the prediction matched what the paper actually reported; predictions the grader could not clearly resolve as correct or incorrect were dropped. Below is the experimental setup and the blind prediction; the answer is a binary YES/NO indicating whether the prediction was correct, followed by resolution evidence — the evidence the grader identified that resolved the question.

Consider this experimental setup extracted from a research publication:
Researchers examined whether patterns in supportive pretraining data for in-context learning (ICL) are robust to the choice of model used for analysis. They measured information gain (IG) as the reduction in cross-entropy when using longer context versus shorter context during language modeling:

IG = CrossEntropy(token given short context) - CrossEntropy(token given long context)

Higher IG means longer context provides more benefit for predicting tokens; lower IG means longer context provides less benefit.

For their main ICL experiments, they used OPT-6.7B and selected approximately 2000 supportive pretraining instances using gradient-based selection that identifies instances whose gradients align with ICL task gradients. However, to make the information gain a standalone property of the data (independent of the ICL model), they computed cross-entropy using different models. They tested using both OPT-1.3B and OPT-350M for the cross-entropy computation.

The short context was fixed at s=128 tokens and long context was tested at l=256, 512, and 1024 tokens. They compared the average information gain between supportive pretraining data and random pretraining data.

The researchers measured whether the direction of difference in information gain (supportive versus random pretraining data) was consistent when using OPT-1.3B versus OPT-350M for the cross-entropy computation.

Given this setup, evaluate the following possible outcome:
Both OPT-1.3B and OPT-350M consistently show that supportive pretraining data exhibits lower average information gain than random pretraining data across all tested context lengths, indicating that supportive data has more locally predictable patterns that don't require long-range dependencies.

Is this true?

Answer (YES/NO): NO